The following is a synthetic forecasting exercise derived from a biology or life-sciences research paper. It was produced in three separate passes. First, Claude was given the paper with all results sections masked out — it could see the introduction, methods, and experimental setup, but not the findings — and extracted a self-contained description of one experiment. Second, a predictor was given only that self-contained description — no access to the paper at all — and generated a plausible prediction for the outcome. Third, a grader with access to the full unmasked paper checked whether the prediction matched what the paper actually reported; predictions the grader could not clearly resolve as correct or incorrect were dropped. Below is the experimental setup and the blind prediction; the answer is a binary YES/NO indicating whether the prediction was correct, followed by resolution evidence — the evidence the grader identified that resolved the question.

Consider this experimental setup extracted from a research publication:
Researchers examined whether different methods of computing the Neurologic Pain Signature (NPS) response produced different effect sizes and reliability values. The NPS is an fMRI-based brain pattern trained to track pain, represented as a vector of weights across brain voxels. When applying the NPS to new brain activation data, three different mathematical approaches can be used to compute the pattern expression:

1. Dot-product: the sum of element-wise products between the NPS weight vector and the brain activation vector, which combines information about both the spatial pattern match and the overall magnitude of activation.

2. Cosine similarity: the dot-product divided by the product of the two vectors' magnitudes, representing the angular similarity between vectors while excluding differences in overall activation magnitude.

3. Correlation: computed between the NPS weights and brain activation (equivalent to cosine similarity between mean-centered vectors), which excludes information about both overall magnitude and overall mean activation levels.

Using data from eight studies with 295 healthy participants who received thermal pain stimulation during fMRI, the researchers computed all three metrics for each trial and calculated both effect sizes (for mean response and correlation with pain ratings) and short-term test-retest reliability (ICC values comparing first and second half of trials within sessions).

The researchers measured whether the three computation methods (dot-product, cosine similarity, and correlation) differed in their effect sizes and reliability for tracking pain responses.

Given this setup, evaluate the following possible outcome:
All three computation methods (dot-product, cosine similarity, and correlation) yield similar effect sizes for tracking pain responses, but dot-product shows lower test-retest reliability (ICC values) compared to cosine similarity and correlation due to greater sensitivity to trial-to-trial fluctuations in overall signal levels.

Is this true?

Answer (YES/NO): NO